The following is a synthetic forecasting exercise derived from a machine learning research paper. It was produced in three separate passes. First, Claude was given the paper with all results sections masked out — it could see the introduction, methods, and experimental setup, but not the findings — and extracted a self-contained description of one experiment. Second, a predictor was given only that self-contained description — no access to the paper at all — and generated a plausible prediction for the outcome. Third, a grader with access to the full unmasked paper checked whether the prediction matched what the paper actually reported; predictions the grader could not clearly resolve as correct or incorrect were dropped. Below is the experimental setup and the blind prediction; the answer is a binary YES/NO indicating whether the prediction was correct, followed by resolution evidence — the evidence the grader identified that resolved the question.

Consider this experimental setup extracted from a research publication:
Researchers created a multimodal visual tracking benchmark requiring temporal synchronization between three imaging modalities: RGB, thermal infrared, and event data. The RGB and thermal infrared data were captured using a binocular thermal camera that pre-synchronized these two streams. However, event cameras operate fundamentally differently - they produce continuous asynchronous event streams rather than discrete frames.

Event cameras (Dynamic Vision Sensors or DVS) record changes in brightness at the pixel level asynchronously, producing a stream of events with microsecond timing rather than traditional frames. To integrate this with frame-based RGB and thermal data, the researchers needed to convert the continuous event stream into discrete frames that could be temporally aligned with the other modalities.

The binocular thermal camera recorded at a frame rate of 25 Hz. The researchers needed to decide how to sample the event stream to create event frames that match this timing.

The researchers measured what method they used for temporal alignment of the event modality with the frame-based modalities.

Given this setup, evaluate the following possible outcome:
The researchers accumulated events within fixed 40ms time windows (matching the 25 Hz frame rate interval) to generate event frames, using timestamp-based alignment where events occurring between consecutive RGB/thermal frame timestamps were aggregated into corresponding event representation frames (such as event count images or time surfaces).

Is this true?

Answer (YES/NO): YES